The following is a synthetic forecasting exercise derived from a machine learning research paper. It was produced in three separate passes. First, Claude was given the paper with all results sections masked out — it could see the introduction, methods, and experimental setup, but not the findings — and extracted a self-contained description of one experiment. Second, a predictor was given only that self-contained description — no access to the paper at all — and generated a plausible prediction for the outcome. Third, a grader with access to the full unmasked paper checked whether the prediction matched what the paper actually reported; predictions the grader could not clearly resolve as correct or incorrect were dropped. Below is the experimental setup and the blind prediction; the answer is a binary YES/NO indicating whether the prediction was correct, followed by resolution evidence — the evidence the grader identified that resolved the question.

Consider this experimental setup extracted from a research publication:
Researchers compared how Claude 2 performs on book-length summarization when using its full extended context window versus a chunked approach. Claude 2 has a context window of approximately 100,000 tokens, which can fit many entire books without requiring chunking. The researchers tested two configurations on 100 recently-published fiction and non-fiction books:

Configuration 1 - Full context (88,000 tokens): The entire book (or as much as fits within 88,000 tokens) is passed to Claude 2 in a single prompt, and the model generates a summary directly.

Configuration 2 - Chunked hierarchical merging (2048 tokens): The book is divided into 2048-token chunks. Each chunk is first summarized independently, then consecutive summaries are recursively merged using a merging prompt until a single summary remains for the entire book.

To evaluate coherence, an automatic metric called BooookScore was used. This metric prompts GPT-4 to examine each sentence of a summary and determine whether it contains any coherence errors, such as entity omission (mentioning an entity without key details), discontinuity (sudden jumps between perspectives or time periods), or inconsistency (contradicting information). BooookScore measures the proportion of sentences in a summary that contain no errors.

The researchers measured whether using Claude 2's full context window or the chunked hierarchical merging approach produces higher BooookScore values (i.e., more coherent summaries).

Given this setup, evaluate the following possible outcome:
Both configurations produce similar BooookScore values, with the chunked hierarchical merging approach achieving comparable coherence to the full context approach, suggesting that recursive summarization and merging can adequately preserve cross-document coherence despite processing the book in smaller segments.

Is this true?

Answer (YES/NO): YES